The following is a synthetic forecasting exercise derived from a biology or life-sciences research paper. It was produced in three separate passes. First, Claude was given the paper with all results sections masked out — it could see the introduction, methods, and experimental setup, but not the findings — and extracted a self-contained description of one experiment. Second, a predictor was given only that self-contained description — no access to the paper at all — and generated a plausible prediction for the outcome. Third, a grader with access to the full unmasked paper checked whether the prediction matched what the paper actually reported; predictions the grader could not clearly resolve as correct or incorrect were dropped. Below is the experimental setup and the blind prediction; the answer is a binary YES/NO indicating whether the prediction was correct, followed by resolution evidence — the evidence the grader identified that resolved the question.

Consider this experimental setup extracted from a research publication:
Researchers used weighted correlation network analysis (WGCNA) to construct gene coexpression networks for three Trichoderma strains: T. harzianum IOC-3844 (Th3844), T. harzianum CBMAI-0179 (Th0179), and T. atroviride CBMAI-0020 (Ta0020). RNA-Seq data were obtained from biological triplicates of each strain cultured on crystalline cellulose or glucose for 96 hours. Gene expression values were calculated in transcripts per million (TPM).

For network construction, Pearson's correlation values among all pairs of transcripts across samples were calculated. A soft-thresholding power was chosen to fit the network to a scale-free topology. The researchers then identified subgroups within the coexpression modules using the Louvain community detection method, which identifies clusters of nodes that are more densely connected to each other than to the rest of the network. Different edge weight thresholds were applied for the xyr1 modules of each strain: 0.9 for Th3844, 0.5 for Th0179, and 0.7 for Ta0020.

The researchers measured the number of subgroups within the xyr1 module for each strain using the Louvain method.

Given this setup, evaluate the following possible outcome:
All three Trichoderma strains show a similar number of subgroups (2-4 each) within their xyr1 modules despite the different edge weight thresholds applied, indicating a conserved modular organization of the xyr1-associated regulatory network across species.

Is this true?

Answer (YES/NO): NO